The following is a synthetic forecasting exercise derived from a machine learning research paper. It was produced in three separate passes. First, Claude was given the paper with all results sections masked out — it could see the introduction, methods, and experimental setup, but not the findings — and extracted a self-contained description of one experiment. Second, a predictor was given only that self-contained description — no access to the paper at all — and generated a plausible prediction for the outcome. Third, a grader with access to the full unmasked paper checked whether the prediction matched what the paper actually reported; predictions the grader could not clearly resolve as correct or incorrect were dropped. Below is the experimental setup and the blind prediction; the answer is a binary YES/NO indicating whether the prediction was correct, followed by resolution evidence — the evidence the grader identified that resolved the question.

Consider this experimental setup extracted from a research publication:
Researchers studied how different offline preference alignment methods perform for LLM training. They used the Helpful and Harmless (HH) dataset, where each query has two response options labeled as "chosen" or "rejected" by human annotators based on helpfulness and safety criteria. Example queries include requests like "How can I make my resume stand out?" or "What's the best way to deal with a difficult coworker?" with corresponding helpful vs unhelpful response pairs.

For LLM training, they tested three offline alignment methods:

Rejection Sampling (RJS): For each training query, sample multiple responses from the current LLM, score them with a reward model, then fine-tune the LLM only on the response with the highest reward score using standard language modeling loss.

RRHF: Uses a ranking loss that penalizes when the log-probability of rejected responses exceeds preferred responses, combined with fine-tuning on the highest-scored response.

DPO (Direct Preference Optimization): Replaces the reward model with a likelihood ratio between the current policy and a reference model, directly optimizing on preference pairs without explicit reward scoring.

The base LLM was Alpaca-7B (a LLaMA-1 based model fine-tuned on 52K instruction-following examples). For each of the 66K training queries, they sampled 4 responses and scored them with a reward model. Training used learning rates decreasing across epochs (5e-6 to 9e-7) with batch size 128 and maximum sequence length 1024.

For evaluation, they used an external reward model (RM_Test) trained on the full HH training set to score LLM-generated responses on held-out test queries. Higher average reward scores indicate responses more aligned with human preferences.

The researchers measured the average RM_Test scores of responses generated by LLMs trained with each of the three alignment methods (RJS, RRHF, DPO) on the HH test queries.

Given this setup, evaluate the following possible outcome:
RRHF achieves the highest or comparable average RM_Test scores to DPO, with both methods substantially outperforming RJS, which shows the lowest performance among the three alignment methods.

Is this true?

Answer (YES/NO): NO